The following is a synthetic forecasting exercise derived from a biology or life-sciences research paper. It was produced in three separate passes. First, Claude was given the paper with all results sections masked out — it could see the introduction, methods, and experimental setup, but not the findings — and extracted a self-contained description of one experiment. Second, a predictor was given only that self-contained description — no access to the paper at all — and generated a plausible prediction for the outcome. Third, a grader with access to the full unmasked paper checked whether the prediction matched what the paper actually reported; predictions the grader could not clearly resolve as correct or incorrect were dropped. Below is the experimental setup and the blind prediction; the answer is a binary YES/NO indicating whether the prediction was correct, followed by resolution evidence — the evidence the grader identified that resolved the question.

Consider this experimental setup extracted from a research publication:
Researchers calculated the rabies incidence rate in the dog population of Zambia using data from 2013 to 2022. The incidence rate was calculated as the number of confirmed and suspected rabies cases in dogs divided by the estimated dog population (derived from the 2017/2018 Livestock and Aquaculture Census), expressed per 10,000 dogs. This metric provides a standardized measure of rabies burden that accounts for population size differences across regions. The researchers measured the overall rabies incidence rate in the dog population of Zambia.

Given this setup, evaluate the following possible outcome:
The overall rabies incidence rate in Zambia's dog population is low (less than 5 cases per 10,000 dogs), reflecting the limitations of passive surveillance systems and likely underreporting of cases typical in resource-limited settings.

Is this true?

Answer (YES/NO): YES